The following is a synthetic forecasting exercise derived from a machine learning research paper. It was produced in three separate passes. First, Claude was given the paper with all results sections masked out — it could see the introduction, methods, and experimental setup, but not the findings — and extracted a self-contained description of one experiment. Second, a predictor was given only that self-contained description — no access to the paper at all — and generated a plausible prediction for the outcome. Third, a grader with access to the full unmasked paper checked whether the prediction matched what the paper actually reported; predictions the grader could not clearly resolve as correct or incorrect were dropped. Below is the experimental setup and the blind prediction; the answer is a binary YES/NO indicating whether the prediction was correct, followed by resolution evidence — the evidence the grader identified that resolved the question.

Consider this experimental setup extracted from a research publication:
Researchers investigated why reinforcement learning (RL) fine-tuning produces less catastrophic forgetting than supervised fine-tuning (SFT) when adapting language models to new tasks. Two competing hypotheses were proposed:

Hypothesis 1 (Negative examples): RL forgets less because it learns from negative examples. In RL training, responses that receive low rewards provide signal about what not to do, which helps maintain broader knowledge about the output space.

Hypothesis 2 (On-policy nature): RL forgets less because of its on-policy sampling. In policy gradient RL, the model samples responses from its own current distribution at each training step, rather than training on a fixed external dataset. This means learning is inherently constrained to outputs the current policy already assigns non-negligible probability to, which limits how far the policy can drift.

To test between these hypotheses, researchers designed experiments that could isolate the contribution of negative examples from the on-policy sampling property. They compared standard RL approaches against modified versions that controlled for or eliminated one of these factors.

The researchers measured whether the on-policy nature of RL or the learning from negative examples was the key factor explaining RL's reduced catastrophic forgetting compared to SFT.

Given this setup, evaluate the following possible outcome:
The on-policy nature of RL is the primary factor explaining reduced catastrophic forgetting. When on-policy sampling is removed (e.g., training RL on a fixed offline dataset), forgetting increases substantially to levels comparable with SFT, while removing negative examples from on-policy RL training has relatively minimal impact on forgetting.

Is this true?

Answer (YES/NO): YES